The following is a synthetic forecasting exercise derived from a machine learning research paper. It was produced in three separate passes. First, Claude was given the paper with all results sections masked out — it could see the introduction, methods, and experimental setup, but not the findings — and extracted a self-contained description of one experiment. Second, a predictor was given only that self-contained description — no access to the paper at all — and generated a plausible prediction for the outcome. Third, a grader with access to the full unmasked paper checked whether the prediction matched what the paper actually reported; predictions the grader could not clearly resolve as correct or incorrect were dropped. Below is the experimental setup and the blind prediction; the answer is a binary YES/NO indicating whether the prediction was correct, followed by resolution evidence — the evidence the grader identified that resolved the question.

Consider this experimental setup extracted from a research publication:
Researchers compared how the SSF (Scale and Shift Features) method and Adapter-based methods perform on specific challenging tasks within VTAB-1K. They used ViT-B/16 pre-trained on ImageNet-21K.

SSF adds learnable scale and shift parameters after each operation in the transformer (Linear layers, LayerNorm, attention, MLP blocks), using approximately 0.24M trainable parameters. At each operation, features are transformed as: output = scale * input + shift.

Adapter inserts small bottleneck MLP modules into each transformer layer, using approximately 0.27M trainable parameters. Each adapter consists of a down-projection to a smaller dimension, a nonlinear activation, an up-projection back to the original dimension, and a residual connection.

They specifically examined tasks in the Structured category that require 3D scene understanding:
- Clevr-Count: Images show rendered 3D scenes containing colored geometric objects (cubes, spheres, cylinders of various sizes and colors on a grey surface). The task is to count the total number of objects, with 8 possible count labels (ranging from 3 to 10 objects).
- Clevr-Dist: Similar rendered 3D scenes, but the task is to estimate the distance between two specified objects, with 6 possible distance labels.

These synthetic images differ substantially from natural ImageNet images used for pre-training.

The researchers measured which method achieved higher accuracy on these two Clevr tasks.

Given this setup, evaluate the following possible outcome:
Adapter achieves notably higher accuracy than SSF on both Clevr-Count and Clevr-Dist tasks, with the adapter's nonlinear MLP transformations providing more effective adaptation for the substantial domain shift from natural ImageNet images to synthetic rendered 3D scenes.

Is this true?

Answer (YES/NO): YES